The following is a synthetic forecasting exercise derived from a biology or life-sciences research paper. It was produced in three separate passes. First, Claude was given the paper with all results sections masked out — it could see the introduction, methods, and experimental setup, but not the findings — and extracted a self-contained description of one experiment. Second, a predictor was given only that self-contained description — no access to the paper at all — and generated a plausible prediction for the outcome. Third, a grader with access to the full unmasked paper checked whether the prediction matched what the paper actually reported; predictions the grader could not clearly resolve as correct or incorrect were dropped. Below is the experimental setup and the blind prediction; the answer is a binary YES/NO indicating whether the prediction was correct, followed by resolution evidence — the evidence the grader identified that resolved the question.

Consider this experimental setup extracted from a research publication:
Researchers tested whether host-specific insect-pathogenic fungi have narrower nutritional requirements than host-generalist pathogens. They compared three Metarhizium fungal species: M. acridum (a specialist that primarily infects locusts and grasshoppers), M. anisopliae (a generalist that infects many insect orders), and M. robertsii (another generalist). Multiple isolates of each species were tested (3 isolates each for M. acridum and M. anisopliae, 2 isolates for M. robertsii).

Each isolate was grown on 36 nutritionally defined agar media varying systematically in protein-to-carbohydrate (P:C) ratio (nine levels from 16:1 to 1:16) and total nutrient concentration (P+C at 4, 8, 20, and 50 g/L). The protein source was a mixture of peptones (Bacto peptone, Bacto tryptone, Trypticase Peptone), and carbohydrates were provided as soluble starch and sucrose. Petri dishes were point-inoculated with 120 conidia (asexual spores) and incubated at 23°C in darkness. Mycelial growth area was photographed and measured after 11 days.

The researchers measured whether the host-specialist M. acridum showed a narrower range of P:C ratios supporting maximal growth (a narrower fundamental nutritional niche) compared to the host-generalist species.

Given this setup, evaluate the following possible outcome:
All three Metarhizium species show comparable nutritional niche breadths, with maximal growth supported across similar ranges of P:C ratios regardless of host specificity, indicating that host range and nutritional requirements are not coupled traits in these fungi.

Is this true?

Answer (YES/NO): YES